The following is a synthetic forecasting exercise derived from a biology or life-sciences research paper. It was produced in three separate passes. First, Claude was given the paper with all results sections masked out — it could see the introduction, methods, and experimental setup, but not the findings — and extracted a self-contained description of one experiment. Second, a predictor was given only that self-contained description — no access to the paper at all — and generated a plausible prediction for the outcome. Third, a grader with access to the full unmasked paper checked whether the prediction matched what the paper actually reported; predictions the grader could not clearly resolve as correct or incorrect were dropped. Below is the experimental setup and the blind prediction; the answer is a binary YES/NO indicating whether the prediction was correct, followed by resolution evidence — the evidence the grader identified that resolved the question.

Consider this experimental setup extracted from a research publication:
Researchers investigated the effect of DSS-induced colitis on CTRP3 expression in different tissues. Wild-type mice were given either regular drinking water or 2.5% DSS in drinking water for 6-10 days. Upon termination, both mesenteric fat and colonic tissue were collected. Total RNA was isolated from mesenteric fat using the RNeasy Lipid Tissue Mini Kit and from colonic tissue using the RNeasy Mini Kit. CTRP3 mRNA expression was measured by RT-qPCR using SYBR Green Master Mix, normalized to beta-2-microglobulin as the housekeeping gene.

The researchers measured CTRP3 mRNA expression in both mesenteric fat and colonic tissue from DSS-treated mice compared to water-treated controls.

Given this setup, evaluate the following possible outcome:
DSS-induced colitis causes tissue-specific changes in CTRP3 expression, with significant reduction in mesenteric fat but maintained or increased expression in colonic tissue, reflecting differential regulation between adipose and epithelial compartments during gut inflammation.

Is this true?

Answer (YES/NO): NO